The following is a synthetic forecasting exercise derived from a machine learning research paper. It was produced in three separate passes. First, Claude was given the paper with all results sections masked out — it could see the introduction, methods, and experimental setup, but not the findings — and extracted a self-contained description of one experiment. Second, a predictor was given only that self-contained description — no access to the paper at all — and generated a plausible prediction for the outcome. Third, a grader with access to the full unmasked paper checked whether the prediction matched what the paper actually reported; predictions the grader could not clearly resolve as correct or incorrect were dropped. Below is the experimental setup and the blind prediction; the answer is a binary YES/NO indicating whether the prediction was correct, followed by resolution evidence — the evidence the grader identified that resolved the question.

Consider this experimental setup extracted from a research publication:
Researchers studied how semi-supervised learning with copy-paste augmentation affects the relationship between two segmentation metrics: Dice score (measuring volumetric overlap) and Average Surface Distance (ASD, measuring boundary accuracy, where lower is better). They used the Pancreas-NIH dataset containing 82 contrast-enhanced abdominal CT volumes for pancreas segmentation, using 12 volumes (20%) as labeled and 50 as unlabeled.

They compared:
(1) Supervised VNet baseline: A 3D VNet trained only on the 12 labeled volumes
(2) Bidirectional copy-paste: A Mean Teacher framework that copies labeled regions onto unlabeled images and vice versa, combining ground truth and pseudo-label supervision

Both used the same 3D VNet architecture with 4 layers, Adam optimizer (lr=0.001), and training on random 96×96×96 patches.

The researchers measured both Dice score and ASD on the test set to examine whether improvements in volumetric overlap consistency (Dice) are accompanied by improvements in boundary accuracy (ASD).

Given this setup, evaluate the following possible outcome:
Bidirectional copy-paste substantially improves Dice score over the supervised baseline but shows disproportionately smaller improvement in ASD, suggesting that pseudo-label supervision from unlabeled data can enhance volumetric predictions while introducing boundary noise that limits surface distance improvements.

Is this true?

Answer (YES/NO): NO